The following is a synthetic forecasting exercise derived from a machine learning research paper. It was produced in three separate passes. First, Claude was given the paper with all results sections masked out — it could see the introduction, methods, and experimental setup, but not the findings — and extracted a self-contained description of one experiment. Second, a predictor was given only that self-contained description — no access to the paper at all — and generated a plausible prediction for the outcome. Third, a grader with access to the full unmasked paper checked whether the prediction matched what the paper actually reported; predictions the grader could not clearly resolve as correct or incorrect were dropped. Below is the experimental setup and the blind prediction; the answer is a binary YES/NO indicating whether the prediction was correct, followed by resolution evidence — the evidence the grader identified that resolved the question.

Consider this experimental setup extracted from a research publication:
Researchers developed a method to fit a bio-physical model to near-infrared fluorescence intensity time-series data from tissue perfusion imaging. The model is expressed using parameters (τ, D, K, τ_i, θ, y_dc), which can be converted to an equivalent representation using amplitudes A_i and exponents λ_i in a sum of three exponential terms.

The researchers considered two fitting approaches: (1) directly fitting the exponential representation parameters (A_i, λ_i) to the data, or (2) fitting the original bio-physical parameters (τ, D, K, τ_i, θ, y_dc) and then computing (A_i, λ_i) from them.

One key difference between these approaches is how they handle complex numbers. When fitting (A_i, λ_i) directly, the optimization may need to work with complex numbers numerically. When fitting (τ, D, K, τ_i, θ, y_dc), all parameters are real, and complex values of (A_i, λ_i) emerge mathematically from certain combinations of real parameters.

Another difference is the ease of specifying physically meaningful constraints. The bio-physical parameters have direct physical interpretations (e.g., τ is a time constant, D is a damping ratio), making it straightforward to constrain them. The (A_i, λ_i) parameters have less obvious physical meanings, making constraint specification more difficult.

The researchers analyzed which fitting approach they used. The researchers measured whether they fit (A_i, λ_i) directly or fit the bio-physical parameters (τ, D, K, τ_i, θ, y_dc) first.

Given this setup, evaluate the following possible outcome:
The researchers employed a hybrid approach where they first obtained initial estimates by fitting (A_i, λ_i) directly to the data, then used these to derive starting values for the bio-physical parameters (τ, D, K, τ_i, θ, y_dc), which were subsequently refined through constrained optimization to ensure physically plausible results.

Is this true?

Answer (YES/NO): NO